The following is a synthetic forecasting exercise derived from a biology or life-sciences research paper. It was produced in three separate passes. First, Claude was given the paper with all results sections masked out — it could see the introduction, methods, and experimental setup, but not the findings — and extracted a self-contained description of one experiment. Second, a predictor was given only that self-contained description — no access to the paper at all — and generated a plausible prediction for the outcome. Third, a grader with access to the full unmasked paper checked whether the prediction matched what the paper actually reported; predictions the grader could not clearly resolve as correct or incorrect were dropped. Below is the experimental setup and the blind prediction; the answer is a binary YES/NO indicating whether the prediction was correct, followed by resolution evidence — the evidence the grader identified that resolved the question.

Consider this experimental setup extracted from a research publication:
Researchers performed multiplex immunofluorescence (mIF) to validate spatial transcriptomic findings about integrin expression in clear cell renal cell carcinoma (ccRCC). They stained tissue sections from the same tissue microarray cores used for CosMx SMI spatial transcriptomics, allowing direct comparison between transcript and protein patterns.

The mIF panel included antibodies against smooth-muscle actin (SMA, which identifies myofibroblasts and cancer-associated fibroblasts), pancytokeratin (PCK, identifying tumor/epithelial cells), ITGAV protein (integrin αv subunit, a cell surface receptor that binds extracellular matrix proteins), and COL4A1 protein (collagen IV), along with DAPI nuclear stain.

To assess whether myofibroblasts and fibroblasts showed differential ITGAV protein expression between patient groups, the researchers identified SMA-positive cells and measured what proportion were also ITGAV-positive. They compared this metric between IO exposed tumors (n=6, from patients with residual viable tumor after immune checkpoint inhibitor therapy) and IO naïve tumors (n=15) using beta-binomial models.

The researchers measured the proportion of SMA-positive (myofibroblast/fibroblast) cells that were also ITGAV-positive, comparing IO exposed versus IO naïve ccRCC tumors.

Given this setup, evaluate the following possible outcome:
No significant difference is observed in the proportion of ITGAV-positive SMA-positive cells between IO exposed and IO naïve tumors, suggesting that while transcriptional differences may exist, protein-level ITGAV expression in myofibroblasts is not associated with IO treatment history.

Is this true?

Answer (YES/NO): NO